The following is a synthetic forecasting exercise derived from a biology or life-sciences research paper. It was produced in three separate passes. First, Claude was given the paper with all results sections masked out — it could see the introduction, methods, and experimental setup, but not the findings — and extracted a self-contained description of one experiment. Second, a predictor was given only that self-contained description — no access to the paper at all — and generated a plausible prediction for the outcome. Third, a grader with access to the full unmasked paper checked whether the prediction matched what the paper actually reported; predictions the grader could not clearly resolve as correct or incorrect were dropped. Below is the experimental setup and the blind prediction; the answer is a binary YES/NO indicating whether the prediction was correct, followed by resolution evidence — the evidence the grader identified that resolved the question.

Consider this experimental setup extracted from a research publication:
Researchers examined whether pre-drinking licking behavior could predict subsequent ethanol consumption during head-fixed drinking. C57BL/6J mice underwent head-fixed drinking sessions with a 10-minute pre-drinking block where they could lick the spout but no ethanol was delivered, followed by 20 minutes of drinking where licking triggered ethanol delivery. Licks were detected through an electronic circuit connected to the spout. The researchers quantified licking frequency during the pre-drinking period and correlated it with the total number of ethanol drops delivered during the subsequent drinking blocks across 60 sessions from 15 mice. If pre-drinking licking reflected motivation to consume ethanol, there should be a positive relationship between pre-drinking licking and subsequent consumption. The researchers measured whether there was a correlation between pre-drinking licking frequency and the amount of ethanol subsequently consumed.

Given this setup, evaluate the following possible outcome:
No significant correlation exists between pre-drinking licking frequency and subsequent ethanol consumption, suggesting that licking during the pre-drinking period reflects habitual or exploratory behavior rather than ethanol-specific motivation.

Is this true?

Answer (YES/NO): YES